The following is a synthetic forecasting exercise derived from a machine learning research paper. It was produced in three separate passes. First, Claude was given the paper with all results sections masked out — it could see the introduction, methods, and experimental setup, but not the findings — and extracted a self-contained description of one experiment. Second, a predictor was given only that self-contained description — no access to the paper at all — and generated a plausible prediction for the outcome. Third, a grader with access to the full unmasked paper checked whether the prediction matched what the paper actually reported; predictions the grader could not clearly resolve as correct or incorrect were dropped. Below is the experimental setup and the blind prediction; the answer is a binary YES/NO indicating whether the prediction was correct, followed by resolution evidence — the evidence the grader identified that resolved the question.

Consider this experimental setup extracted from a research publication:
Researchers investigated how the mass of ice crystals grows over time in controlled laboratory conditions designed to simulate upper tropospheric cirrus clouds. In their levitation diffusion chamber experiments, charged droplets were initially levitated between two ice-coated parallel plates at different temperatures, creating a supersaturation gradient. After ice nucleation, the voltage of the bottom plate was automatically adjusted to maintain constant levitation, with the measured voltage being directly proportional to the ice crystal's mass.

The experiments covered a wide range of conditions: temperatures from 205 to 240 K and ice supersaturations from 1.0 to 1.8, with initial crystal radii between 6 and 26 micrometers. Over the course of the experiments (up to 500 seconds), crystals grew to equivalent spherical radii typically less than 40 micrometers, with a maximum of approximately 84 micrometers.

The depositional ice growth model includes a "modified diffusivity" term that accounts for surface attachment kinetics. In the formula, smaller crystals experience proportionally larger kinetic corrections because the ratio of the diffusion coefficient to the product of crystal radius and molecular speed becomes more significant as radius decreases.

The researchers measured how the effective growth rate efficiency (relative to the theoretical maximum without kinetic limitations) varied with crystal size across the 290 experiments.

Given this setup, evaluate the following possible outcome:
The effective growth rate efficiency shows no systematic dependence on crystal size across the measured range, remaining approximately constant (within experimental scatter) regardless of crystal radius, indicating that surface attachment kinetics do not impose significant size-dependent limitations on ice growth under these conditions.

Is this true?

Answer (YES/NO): NO